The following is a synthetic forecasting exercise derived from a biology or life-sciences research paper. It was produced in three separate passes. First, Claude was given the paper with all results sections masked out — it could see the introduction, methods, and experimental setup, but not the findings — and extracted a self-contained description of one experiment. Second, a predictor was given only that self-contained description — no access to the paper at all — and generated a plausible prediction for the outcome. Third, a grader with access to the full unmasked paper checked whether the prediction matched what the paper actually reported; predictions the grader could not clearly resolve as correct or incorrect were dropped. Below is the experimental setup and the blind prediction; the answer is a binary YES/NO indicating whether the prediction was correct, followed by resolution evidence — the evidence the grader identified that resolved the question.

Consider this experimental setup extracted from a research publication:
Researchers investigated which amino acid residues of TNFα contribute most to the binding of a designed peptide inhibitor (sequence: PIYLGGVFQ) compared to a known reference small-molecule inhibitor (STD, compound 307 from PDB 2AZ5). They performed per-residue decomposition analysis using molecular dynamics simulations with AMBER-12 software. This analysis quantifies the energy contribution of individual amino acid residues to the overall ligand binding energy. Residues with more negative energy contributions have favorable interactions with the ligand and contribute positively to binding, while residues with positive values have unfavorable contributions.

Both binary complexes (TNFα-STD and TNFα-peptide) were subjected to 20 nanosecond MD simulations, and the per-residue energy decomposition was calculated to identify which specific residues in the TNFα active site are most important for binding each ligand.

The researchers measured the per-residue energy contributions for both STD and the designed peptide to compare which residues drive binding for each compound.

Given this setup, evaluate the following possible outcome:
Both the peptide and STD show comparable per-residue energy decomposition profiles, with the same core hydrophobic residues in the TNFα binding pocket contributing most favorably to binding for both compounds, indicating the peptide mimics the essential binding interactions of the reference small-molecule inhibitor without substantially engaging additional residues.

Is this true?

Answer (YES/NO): NO